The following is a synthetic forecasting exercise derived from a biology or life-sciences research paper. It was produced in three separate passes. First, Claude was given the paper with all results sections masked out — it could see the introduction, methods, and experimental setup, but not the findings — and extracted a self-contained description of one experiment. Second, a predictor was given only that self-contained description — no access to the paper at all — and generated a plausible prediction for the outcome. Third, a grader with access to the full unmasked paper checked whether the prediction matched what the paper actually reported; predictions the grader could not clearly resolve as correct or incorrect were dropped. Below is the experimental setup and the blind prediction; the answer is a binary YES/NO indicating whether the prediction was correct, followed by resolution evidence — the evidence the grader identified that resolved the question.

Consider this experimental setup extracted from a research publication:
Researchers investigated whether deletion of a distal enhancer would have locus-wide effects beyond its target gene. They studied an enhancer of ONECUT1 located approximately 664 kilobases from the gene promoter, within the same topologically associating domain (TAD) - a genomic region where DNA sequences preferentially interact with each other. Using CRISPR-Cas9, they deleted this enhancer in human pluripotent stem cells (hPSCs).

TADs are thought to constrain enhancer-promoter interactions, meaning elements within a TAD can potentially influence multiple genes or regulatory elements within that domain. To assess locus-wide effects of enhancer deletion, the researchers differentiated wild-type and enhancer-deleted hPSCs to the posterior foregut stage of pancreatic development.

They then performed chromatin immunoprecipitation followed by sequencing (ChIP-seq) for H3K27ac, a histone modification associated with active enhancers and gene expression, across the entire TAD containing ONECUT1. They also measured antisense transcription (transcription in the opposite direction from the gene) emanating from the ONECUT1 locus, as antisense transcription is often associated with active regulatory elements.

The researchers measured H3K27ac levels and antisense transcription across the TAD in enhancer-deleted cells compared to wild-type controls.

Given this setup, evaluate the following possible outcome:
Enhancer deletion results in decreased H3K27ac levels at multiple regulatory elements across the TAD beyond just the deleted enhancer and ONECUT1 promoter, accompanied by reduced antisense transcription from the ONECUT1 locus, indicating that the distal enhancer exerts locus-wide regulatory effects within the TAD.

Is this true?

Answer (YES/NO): YES